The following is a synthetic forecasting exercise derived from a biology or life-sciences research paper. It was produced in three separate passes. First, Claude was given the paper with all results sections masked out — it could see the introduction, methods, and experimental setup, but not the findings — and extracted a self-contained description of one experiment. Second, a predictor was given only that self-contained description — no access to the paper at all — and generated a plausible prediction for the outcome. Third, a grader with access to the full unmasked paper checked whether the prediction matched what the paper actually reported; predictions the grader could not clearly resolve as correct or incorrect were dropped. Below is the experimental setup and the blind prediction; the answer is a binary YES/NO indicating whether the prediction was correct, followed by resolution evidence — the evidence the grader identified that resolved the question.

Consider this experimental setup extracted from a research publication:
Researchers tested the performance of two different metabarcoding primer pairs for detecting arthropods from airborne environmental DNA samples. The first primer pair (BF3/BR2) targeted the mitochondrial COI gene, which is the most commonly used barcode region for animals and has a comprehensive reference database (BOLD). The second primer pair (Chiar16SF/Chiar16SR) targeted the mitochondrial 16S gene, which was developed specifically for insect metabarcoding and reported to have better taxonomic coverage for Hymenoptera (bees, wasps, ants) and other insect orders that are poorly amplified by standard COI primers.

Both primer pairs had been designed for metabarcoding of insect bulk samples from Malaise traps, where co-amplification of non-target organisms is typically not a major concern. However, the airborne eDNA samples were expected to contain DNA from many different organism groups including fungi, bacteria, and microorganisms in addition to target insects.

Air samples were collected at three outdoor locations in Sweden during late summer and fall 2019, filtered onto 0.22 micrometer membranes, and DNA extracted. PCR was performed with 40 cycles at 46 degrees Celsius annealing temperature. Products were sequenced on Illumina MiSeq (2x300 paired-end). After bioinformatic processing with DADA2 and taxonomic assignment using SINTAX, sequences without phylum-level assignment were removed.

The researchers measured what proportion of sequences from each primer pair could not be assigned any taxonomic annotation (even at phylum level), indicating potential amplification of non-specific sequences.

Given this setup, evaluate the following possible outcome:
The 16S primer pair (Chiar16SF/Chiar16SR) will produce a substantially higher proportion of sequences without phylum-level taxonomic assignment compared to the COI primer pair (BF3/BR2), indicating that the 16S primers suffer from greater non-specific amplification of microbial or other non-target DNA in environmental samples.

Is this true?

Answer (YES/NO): NO